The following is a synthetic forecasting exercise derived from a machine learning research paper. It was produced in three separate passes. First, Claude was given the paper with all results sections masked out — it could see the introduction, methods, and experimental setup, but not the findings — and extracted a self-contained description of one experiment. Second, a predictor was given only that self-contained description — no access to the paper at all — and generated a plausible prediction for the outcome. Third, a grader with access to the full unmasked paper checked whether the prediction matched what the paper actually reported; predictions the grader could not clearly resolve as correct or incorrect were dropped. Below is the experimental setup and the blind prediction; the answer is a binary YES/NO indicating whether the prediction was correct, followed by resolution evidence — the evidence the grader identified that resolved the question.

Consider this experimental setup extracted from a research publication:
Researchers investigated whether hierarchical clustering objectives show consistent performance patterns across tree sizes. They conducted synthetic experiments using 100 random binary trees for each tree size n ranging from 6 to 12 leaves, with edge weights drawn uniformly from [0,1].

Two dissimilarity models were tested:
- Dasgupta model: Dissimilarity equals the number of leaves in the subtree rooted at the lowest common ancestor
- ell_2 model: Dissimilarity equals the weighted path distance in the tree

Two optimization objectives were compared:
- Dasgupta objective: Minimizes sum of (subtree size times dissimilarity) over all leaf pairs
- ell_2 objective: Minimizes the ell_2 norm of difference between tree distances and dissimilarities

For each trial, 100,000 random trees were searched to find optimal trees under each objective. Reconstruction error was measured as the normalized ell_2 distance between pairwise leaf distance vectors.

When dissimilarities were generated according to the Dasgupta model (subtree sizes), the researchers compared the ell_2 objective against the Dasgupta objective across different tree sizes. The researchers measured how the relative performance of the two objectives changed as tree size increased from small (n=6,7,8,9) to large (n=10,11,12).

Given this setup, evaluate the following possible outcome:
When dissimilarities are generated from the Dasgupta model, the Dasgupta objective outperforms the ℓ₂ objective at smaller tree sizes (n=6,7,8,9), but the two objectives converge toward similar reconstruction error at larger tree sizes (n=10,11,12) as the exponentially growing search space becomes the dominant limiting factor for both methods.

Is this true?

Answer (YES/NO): NO